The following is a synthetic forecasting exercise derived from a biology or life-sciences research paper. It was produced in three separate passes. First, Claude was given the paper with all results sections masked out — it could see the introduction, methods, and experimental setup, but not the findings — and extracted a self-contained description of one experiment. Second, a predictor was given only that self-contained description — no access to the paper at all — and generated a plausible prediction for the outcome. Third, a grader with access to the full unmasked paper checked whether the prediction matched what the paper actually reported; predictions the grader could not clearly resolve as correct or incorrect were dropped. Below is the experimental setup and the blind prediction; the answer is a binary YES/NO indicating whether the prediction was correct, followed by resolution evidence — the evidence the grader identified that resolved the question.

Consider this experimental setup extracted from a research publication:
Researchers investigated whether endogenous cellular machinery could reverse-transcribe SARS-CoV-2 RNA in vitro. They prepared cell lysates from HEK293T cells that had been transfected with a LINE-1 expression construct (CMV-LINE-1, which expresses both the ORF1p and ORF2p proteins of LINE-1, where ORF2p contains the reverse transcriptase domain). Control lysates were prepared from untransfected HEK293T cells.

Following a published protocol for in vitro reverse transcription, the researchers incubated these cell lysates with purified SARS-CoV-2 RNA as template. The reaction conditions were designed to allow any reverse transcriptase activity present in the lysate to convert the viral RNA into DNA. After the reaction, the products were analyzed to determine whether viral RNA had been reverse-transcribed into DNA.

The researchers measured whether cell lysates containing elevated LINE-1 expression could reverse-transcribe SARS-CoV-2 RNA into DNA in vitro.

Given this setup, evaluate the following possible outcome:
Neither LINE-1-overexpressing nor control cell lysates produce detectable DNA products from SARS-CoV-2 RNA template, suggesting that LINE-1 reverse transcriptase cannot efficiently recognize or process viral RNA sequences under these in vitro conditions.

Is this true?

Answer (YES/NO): NO